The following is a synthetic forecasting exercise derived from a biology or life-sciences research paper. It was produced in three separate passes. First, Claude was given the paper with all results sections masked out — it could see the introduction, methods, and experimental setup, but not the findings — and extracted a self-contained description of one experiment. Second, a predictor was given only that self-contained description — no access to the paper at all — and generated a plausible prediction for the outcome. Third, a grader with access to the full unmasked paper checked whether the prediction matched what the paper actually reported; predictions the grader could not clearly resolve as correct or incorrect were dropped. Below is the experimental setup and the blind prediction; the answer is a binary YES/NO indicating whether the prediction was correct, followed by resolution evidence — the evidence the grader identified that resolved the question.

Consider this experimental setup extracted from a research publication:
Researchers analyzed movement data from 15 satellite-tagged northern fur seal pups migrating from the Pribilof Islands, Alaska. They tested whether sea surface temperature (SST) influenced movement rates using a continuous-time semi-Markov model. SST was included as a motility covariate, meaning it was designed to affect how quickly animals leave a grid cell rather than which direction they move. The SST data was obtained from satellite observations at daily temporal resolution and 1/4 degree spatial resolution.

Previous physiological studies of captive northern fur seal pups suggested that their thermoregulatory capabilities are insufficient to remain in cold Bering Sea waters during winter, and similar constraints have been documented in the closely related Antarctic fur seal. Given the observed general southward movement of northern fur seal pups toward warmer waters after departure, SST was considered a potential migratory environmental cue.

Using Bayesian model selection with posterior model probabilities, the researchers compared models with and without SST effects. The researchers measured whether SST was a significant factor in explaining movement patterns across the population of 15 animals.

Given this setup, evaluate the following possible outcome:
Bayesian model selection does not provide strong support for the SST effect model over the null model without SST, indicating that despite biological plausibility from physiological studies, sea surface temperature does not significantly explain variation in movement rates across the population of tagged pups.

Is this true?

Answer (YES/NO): YES